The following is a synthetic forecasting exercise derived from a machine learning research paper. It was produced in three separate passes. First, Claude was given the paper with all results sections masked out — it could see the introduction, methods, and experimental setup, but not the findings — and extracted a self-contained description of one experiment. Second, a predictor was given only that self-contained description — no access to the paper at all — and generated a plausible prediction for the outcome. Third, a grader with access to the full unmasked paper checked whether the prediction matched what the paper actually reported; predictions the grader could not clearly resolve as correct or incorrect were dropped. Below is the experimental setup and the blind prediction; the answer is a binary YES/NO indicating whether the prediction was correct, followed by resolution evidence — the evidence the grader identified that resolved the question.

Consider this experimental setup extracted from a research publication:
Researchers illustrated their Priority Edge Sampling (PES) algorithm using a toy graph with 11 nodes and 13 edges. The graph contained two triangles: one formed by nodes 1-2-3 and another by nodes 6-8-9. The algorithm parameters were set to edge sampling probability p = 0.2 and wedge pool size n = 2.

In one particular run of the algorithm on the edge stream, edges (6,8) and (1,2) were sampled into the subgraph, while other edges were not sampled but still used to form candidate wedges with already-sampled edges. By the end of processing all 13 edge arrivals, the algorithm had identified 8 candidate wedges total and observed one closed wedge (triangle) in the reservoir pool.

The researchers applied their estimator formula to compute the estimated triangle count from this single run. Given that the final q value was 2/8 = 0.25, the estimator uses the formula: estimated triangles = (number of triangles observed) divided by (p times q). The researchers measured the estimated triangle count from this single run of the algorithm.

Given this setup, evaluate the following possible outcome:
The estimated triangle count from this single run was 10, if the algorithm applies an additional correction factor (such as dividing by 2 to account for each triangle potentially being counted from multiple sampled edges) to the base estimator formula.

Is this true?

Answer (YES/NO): NO